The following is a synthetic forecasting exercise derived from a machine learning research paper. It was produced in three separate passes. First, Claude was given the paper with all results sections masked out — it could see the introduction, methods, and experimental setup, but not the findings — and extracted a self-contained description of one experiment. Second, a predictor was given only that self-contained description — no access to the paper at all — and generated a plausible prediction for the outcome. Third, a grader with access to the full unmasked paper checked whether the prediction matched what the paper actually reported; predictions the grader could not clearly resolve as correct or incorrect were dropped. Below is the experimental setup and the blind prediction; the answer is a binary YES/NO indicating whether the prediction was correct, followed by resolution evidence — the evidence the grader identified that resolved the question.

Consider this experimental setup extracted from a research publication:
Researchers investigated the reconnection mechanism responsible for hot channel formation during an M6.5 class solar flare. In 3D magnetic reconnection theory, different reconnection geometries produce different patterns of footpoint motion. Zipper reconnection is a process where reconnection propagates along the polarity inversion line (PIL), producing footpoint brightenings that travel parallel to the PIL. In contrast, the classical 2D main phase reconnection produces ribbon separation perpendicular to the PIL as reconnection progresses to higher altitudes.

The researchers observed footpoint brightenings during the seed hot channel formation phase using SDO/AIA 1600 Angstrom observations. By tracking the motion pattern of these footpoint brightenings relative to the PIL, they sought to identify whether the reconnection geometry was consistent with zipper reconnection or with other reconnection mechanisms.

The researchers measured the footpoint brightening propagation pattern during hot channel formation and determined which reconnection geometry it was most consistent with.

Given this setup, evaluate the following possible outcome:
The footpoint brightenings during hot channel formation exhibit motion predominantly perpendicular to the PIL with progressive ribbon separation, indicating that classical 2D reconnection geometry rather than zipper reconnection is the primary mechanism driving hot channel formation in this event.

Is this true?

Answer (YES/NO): NO